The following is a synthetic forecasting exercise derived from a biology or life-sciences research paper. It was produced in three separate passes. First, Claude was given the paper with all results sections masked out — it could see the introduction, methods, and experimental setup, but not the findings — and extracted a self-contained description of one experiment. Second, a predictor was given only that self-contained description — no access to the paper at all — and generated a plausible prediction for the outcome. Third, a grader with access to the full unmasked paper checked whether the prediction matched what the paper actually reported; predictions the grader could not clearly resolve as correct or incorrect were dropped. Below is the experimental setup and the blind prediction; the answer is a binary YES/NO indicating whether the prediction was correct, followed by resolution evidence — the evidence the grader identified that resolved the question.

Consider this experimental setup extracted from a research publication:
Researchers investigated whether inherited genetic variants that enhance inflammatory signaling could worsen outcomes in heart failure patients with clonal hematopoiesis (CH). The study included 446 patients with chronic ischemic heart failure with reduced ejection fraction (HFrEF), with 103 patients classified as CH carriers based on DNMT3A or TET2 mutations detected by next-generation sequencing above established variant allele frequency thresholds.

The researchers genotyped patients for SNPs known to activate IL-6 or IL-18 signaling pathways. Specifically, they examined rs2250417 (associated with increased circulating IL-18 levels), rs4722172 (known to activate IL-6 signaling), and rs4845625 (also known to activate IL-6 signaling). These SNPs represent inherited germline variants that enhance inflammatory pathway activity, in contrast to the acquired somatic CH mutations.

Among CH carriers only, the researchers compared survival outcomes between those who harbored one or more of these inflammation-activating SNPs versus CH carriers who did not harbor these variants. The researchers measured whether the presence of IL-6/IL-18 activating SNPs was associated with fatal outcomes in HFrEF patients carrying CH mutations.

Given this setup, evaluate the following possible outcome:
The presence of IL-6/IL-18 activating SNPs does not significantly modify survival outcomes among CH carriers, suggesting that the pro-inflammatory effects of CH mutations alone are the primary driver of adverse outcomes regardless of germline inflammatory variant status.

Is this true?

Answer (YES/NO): NO